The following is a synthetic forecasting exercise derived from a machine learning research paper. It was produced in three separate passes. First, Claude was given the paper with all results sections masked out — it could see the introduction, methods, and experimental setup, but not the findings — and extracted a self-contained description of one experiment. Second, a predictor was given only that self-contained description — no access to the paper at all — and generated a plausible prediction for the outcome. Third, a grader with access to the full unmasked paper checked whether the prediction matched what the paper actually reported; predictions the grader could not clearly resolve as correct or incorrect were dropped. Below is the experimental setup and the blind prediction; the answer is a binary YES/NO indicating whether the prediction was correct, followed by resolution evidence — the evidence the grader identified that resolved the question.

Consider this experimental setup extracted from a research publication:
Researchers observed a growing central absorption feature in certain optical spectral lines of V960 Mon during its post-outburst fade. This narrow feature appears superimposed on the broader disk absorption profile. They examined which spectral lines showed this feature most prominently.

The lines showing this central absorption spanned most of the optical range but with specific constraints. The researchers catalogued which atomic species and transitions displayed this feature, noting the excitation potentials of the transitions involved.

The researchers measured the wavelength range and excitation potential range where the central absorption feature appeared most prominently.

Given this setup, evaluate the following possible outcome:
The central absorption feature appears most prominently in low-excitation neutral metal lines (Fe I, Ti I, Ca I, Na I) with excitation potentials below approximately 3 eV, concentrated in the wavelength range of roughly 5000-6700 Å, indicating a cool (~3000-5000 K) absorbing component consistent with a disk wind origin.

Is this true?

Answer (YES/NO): NO